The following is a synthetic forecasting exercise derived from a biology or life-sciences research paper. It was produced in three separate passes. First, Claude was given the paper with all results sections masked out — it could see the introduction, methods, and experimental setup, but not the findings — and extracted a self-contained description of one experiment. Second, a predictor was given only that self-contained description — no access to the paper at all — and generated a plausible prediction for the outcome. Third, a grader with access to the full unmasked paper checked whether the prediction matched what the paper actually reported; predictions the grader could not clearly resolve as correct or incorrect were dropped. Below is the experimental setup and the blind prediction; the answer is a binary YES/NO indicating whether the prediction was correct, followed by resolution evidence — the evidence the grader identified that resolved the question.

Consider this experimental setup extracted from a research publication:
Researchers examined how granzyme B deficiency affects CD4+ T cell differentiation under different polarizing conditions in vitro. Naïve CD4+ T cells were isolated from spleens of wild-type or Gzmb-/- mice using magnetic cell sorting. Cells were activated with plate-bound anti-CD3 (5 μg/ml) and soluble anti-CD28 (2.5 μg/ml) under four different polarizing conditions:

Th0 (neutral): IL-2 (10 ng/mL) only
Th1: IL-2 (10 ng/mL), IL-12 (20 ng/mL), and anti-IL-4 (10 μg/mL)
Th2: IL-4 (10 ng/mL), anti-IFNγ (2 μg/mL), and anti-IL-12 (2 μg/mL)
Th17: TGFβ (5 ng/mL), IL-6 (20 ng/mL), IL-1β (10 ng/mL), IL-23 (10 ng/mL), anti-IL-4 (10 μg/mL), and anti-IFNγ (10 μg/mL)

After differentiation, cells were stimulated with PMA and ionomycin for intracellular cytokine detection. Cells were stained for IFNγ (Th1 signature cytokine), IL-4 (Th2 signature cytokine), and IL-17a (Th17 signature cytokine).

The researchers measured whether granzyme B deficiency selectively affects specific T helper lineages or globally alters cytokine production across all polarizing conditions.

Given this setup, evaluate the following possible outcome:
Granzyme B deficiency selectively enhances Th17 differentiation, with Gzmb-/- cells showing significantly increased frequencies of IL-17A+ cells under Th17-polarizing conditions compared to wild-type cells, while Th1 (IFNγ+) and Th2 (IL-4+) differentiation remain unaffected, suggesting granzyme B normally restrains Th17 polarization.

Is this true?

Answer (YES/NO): NO